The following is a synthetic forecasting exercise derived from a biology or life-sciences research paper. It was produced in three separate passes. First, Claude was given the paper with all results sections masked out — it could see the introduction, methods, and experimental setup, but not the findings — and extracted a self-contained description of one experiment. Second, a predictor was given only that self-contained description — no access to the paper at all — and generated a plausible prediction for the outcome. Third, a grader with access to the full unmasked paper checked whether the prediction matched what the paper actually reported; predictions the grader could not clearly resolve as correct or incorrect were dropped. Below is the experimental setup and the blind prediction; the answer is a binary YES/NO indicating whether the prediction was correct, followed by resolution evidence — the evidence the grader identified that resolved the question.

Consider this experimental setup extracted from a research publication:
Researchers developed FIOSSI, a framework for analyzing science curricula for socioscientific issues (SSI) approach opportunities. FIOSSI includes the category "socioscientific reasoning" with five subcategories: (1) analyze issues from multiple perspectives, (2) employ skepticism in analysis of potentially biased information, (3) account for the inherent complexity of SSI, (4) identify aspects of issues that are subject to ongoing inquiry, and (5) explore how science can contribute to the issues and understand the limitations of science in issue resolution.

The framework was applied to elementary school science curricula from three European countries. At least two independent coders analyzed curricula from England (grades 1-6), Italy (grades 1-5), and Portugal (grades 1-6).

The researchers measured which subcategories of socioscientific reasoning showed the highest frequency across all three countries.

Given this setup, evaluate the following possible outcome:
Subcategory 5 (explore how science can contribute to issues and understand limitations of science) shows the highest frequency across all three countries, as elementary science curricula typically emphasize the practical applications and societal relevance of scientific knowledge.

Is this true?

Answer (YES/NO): NO